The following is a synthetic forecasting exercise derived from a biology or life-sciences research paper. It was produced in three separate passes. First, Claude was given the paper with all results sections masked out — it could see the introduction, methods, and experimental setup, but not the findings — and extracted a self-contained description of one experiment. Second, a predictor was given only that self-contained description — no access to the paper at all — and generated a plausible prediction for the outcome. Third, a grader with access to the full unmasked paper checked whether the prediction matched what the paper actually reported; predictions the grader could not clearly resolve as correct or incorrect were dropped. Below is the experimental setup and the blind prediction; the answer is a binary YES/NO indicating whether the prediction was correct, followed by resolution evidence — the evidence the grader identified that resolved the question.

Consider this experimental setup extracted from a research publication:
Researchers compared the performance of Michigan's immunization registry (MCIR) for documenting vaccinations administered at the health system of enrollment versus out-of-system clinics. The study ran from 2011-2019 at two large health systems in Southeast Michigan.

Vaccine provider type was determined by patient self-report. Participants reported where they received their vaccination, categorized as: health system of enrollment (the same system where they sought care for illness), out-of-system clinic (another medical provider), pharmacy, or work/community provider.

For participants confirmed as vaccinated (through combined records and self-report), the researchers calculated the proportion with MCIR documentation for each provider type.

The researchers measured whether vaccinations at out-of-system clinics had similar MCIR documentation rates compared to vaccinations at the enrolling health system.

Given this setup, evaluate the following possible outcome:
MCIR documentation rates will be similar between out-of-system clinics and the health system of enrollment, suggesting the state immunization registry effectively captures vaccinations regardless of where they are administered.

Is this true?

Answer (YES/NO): NO